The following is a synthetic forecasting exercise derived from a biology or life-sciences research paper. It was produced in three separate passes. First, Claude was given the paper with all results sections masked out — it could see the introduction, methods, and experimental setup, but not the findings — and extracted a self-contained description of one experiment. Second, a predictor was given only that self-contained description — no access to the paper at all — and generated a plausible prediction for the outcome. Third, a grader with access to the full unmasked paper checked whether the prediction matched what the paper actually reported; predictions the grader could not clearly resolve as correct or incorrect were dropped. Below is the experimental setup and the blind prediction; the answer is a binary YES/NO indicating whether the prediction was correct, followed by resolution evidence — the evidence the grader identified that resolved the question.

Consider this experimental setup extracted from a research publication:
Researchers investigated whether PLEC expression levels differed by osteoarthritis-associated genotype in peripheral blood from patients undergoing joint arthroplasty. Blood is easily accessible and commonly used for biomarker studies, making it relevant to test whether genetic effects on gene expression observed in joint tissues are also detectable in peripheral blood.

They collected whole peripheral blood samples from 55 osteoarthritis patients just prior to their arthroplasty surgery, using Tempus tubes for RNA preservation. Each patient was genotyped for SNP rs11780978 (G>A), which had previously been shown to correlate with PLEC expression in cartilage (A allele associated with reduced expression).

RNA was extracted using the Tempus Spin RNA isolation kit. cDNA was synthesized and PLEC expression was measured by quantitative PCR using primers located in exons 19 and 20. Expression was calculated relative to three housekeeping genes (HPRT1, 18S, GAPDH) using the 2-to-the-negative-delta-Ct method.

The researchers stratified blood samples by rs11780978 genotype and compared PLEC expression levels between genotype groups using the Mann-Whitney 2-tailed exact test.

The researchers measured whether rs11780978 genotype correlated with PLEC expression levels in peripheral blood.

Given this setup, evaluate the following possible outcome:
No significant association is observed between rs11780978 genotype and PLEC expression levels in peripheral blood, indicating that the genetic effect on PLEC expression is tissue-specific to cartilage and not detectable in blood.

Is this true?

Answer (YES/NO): NO